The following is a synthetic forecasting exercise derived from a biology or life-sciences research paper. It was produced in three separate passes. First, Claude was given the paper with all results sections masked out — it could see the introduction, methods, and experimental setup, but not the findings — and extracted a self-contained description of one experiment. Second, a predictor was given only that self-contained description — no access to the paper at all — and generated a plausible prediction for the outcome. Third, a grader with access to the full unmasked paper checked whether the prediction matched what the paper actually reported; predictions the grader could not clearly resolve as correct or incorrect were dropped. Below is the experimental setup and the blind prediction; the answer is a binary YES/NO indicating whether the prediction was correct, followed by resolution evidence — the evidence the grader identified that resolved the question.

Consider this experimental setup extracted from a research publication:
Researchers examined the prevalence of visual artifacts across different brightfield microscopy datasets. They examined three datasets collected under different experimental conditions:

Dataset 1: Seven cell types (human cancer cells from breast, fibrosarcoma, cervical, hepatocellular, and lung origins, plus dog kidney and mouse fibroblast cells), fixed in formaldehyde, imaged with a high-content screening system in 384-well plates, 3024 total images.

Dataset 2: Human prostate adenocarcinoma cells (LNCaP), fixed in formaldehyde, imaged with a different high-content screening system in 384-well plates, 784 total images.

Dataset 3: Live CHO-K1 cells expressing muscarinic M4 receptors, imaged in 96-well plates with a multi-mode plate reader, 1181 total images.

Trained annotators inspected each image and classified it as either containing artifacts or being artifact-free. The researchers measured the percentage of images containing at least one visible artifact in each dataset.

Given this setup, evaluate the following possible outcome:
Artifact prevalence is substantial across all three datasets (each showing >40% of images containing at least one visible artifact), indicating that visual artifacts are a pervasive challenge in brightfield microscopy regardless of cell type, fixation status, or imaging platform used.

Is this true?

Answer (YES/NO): NO